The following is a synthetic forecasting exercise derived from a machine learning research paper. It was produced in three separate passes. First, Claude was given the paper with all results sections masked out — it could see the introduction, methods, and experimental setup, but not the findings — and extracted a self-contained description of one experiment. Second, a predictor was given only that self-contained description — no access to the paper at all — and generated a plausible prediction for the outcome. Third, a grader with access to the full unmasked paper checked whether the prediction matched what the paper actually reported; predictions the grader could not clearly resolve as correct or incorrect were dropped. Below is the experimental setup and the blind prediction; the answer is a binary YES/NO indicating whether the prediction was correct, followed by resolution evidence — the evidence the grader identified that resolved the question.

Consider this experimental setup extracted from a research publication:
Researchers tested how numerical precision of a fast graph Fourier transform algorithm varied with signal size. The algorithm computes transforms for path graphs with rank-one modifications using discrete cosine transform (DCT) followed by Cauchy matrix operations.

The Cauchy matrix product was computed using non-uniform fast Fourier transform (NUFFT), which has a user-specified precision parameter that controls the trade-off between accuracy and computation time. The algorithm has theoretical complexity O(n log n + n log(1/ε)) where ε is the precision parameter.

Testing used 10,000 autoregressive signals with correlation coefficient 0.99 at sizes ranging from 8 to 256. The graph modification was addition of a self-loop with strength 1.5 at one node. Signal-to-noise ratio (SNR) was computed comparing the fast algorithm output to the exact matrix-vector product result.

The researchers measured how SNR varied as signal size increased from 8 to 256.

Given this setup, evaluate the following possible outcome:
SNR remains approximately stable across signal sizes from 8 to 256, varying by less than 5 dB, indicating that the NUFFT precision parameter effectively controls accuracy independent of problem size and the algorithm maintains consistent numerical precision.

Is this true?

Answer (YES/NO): NO